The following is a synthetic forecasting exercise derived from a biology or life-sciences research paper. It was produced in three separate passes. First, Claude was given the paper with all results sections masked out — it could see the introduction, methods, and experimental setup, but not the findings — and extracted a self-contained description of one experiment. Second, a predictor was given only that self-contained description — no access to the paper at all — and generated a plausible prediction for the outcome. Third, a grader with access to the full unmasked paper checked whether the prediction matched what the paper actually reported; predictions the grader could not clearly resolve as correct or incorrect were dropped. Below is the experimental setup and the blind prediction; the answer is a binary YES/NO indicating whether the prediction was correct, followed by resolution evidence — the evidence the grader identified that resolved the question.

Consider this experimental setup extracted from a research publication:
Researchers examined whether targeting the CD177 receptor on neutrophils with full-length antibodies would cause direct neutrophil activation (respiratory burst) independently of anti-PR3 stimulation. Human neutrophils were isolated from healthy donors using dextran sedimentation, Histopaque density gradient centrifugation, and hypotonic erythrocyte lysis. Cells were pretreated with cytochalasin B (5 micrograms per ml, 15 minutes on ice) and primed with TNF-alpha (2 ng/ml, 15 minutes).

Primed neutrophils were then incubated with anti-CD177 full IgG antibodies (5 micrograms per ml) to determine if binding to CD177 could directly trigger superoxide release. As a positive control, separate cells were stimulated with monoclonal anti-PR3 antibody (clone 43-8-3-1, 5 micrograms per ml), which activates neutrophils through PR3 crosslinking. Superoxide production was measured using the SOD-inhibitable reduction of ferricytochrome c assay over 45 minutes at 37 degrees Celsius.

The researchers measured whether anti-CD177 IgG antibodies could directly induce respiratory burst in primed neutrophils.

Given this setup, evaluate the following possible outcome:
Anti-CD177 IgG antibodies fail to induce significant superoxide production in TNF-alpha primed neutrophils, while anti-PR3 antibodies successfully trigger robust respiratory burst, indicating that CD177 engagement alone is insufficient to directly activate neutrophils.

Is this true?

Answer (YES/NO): NO